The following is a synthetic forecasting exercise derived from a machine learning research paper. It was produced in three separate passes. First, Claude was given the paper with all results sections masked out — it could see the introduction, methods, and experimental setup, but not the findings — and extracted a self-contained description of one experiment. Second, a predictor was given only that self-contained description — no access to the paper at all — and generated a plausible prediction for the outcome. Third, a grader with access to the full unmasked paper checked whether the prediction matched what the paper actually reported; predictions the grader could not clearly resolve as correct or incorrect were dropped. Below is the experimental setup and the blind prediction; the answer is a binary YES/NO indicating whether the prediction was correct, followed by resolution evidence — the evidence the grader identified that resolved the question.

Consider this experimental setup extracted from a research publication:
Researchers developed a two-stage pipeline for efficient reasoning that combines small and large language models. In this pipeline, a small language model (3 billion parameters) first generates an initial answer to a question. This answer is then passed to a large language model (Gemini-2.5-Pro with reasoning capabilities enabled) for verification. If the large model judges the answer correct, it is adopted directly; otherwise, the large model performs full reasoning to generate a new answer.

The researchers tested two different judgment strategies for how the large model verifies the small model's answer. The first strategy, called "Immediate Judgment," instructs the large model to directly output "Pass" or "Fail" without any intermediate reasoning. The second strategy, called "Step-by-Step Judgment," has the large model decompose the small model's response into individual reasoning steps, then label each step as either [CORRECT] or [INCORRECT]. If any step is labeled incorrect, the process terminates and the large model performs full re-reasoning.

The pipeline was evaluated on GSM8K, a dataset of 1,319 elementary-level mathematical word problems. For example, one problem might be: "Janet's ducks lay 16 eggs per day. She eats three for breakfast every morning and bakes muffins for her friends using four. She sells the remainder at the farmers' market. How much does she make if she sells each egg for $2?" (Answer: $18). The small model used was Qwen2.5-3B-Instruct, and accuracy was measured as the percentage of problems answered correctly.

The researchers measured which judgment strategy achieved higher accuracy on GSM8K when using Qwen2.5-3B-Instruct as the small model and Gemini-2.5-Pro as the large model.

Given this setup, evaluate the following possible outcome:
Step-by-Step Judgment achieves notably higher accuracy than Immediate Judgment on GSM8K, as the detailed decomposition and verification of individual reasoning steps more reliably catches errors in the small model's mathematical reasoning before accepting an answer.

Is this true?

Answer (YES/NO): NO